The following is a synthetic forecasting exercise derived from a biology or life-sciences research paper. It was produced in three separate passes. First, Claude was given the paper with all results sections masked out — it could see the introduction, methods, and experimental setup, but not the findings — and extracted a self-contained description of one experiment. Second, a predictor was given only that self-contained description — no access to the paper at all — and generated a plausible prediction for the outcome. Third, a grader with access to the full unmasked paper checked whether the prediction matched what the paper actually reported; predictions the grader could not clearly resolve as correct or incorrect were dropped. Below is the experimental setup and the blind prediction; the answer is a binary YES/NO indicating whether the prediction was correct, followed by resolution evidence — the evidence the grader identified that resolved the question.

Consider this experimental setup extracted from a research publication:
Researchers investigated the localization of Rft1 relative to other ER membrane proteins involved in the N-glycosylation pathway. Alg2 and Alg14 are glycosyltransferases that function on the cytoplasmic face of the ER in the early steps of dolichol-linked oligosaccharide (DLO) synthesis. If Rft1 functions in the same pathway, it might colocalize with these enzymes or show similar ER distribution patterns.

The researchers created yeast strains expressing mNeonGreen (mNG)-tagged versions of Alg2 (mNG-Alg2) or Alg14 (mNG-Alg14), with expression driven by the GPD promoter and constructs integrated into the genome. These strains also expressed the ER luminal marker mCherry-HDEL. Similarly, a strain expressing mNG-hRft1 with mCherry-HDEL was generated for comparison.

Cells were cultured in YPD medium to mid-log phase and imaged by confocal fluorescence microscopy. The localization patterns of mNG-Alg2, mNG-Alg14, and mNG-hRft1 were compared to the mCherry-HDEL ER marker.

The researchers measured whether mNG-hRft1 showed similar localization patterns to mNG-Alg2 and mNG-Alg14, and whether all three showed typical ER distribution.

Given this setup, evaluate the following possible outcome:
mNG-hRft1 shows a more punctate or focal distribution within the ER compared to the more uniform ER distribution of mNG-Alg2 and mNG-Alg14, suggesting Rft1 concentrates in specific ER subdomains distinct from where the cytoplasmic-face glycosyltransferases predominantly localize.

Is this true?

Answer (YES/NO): NO